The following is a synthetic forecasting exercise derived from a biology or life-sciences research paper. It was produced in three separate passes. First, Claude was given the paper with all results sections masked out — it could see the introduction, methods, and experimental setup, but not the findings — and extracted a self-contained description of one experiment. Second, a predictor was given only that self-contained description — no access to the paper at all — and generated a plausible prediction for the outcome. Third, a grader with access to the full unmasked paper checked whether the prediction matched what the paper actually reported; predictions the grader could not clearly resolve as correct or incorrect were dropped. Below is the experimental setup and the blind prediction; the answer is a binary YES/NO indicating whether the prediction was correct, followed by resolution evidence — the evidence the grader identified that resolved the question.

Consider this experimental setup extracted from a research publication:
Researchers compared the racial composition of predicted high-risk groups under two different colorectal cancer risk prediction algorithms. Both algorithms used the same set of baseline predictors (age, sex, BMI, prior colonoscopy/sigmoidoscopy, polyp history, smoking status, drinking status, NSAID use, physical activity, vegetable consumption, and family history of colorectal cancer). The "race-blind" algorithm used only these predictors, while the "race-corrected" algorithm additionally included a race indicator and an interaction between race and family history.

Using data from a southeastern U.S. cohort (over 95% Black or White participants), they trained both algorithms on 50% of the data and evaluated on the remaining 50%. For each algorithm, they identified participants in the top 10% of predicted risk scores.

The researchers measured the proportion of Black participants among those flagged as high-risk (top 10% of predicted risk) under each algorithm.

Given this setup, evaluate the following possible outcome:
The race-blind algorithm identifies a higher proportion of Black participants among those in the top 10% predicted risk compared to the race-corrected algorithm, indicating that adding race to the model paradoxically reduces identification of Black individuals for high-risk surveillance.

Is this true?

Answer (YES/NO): NO